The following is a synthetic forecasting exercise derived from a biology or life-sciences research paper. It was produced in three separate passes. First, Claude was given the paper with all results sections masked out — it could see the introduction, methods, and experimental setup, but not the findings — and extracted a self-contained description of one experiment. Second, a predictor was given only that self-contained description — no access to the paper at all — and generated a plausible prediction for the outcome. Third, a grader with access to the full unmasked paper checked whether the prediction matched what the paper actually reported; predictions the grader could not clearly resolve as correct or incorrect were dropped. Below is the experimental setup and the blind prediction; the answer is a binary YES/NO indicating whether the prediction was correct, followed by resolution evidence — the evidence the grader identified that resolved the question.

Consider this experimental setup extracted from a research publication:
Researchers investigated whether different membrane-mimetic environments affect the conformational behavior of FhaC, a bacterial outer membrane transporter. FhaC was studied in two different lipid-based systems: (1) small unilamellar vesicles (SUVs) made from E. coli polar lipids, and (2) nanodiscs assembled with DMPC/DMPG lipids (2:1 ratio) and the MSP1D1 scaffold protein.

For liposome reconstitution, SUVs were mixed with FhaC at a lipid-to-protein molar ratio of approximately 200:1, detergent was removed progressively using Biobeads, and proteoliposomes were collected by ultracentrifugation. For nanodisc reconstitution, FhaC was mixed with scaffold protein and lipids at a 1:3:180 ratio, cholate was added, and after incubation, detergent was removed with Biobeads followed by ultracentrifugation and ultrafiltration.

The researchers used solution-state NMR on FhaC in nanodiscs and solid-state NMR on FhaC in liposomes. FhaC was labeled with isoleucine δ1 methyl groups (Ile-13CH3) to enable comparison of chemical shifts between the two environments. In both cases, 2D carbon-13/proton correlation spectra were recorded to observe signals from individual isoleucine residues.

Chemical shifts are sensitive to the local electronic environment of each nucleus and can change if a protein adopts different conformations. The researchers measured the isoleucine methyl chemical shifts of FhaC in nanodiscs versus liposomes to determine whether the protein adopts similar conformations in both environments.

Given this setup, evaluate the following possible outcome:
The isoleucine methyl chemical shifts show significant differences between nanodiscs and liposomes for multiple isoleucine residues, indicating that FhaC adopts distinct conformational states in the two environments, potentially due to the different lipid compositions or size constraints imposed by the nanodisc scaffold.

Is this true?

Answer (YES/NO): NO